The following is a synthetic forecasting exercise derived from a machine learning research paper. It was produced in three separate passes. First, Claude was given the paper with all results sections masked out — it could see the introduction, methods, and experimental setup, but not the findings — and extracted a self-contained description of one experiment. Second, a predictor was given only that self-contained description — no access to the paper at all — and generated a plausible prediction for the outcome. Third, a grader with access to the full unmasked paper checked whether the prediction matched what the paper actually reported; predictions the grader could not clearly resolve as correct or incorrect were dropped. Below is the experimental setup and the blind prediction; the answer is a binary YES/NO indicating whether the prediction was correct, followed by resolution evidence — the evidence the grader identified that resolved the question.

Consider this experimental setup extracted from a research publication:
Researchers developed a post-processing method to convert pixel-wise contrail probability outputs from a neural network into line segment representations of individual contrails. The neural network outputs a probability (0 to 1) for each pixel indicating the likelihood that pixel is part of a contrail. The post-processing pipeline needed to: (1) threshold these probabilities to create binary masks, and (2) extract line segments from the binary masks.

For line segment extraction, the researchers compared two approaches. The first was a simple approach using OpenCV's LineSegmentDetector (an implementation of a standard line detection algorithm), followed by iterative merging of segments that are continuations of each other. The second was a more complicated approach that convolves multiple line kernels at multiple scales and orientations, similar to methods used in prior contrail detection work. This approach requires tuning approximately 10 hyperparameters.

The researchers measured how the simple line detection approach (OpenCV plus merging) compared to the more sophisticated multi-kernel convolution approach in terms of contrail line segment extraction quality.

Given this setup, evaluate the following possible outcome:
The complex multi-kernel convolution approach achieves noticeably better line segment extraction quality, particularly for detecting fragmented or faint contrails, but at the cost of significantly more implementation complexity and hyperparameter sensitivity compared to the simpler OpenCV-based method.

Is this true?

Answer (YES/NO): NO